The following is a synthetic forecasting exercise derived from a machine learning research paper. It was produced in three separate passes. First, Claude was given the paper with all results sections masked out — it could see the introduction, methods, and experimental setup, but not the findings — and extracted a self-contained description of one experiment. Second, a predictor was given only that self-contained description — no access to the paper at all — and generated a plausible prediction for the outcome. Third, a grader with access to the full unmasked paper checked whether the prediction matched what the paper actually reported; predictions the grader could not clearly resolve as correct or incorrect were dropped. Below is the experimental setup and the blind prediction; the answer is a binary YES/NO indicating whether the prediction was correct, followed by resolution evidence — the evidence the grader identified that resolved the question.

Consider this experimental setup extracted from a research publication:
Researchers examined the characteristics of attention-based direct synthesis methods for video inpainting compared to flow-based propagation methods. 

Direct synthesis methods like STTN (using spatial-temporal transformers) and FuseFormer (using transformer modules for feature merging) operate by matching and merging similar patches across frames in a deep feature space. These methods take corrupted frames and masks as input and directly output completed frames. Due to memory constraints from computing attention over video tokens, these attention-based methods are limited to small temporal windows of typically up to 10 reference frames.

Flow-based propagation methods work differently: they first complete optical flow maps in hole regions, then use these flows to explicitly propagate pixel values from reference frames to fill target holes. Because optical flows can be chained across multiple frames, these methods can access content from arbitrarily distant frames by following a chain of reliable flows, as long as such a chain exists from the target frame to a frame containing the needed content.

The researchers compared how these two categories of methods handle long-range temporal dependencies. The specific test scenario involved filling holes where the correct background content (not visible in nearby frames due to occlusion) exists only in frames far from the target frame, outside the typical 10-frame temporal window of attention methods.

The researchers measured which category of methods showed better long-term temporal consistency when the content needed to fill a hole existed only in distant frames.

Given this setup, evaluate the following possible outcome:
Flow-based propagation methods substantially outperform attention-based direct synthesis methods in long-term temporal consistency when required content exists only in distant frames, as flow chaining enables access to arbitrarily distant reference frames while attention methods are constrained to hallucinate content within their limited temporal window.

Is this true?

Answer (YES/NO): YES